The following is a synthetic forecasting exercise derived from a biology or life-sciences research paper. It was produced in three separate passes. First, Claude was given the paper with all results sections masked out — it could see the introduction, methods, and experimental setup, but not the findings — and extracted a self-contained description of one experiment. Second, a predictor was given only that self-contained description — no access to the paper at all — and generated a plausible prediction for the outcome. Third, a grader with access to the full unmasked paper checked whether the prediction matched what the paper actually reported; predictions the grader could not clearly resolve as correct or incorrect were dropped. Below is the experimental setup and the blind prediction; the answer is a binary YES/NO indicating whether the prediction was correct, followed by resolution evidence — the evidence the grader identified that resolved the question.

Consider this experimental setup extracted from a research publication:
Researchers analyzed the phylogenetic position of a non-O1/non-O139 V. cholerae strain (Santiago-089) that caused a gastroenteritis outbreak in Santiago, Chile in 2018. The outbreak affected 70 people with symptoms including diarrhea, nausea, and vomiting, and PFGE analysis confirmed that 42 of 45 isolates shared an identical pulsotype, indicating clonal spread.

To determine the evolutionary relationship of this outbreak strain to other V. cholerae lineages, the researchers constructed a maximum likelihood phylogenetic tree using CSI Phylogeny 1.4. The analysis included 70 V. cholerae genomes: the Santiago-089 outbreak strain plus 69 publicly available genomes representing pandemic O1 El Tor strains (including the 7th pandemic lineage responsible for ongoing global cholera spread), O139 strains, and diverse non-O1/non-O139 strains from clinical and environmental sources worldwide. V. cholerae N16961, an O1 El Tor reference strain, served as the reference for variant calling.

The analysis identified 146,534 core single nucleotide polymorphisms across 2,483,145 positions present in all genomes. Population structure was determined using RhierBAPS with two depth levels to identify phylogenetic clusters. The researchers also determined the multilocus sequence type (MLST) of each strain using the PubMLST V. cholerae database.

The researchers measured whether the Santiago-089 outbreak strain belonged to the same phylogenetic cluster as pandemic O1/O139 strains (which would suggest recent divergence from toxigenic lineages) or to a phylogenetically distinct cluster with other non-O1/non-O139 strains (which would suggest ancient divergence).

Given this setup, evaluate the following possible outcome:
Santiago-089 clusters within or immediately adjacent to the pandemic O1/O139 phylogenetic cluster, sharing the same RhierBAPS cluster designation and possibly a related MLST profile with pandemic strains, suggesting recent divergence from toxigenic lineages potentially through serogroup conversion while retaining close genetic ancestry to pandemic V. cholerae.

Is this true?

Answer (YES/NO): NO